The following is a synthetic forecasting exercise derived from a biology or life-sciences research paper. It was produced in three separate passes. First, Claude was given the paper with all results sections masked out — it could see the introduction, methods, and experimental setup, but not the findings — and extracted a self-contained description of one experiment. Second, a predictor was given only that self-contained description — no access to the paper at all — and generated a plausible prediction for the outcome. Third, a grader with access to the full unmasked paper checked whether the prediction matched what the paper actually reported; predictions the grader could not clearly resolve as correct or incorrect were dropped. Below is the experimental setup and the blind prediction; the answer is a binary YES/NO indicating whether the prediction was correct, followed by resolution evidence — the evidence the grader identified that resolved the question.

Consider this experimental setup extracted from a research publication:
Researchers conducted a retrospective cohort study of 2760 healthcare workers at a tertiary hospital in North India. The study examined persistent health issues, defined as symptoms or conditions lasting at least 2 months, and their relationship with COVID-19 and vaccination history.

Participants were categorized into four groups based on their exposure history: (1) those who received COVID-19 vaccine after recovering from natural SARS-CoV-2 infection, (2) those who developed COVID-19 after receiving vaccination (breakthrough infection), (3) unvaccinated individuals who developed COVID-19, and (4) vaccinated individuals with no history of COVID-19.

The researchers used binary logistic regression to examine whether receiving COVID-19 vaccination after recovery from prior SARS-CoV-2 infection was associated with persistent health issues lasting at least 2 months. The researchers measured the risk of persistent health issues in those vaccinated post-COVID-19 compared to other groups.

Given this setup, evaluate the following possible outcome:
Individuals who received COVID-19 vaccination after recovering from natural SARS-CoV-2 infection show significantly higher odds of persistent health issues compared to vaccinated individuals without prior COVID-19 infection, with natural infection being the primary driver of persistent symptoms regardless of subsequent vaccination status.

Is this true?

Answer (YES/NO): NO